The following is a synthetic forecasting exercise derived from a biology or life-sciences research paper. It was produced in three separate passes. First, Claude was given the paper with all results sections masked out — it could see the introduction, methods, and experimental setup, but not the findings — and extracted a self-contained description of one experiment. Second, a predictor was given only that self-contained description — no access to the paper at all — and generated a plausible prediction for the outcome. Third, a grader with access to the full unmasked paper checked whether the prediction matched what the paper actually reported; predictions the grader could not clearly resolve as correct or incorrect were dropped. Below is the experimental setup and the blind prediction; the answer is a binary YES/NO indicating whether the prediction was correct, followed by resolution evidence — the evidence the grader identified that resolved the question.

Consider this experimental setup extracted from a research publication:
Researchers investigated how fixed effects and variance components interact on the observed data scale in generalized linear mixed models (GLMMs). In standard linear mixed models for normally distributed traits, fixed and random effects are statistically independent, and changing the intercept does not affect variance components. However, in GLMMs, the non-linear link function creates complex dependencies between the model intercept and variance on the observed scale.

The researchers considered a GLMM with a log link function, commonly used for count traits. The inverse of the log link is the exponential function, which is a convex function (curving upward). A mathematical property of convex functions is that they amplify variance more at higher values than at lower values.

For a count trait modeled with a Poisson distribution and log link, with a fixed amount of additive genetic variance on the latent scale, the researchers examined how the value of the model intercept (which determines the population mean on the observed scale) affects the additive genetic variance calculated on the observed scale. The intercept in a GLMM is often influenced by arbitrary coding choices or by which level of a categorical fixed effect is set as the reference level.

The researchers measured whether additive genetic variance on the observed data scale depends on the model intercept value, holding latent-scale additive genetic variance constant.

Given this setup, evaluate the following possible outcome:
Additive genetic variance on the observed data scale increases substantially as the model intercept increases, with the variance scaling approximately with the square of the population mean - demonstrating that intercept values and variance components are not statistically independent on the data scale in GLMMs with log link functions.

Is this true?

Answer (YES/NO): YES